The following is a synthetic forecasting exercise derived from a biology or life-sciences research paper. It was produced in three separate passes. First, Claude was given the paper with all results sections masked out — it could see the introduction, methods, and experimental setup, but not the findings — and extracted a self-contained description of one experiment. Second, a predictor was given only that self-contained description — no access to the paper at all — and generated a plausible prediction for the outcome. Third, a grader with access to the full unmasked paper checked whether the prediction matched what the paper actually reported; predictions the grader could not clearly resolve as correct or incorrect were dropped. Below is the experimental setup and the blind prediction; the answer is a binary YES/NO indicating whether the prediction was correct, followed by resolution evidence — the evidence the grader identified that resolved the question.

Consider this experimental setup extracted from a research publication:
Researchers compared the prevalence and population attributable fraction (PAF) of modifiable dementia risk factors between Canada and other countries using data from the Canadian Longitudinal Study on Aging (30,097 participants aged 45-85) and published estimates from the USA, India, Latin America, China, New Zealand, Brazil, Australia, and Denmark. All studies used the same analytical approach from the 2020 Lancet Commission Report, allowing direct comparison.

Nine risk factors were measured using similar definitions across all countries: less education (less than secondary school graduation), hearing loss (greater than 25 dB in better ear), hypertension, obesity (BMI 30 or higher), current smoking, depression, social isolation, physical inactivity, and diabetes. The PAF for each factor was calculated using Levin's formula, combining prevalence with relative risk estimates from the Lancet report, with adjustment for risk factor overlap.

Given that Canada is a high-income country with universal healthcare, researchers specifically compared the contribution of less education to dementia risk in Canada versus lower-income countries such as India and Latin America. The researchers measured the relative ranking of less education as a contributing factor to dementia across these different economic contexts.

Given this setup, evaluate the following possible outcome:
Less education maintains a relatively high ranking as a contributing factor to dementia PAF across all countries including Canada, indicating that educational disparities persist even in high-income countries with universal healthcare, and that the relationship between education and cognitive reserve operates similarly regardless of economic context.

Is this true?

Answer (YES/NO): NO